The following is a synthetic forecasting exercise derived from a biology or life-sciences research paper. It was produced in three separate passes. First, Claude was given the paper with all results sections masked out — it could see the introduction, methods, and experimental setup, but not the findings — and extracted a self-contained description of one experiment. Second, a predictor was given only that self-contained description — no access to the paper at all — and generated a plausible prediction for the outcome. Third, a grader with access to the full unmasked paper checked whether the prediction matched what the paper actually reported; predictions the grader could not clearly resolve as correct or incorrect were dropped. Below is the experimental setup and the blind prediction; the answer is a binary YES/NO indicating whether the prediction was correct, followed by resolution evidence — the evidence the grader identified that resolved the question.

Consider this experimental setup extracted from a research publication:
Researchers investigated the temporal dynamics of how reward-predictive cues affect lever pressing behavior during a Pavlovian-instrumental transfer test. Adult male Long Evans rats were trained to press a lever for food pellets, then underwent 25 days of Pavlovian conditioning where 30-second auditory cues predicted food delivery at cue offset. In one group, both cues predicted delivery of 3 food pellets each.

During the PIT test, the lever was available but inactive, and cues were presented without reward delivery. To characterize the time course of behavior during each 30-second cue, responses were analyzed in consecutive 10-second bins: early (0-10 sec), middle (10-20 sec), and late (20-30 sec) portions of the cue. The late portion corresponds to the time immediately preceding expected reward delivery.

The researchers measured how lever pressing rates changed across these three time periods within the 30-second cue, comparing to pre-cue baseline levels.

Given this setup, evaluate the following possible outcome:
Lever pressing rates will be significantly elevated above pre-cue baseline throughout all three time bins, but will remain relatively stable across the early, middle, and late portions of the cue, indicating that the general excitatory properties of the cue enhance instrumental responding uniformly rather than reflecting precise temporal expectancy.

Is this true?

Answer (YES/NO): NO